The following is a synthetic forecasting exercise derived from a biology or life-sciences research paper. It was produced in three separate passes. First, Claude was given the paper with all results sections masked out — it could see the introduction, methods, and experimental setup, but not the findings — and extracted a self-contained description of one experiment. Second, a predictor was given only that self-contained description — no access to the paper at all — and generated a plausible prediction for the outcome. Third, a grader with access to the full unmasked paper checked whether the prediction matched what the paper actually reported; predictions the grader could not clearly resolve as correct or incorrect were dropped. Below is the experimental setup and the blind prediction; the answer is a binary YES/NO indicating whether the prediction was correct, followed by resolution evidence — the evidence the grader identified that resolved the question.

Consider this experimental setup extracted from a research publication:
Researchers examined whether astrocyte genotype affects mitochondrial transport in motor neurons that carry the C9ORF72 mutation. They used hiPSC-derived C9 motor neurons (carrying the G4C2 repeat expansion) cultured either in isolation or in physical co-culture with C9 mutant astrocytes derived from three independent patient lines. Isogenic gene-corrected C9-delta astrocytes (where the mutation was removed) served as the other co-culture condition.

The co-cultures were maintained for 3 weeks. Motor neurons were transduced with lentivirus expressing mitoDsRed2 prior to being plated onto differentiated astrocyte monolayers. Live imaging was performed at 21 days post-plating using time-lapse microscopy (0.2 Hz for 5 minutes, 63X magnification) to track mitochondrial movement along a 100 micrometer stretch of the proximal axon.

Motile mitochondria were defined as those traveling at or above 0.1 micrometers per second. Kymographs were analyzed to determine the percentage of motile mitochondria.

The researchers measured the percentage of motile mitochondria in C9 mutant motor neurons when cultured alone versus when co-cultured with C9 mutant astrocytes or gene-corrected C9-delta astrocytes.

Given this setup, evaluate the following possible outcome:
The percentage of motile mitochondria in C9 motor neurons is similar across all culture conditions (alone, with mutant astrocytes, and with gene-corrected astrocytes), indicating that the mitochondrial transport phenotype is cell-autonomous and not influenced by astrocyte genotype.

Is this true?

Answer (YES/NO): NO